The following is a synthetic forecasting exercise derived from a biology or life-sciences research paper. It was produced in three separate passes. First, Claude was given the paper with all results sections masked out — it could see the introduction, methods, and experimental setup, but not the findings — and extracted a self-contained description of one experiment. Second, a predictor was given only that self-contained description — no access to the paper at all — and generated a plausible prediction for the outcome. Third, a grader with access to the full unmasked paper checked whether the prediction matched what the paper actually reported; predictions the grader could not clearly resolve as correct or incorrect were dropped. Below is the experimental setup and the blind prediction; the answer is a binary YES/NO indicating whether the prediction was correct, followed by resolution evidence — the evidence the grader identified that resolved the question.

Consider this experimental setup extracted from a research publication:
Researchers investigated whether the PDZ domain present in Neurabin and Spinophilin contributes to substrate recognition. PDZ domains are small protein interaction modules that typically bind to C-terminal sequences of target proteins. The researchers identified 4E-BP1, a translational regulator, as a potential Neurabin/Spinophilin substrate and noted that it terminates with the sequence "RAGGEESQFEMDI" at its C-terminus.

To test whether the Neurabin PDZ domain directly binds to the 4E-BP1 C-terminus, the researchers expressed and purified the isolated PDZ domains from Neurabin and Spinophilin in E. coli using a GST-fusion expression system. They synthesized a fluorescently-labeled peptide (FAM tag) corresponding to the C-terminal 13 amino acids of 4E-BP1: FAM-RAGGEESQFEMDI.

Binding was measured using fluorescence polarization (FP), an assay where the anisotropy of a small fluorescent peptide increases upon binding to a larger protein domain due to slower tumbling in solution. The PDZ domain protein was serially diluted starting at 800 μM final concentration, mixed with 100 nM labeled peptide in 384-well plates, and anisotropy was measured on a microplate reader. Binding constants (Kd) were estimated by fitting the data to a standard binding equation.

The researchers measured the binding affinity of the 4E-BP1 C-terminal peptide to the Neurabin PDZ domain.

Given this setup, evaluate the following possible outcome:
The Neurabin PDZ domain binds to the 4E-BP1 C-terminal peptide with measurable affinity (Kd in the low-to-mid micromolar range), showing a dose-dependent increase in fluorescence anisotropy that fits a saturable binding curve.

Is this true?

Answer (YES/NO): YES